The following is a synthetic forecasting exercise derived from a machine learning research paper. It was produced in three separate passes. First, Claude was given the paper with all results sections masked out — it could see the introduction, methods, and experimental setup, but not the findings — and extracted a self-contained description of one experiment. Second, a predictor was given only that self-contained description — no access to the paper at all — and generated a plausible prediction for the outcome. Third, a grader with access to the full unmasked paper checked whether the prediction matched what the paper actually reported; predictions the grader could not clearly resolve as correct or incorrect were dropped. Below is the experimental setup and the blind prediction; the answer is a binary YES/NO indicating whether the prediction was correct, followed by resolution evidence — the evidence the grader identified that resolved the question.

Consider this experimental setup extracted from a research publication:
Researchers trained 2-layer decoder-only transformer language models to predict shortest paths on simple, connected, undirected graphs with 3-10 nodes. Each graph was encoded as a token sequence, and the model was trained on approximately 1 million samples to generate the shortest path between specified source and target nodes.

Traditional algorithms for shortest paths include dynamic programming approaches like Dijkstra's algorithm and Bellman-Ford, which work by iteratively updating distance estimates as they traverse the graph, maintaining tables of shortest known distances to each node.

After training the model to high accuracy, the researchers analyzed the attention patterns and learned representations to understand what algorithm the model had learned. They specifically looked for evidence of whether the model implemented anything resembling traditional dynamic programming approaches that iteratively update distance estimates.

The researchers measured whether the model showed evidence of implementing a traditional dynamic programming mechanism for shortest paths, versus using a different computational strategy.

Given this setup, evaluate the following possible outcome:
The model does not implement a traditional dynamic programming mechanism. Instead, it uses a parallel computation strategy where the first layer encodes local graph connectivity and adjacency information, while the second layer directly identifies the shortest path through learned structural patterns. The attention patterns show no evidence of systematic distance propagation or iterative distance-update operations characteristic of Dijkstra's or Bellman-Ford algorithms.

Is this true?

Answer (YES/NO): NO